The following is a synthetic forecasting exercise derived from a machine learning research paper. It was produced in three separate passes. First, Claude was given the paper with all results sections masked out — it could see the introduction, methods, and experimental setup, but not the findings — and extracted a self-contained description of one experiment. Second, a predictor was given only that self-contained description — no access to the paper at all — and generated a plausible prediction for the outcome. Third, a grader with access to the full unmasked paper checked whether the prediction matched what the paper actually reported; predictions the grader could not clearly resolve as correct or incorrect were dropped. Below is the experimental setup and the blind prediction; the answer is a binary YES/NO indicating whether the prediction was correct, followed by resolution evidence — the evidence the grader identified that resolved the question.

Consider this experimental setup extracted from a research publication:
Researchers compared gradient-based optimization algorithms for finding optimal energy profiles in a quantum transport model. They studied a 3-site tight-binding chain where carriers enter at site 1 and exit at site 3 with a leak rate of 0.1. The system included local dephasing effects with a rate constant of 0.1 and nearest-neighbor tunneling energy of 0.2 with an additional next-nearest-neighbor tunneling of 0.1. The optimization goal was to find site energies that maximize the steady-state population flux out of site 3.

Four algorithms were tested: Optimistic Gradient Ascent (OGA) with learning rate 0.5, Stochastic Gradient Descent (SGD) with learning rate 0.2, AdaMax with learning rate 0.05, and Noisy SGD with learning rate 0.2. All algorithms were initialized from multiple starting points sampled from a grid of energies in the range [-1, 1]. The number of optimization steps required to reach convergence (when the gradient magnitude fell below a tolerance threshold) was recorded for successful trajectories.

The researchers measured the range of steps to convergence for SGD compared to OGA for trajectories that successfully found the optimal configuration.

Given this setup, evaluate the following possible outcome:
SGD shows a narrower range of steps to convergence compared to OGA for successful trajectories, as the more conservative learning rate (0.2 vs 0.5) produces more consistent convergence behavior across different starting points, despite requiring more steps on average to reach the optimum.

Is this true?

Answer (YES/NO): NO